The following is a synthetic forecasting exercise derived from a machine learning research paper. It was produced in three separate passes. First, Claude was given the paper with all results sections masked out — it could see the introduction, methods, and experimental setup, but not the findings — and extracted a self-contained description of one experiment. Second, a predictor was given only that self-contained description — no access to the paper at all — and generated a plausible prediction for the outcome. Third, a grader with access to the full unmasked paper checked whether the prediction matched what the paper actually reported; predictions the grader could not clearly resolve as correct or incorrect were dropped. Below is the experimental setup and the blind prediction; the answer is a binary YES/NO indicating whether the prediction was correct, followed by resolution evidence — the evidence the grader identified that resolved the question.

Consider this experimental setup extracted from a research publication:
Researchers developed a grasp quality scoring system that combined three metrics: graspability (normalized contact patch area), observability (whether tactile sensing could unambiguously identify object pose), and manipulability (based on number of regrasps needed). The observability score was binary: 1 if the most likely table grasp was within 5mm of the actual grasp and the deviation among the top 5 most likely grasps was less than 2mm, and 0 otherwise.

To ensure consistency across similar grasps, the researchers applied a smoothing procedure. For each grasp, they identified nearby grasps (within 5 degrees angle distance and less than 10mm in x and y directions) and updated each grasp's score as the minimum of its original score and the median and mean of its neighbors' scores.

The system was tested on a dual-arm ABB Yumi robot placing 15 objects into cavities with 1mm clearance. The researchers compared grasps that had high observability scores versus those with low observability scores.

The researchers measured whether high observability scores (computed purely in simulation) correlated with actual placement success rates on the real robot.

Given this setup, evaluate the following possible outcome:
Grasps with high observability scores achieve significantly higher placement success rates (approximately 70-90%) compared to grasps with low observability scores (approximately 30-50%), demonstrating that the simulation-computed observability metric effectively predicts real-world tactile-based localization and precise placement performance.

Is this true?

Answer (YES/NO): NO